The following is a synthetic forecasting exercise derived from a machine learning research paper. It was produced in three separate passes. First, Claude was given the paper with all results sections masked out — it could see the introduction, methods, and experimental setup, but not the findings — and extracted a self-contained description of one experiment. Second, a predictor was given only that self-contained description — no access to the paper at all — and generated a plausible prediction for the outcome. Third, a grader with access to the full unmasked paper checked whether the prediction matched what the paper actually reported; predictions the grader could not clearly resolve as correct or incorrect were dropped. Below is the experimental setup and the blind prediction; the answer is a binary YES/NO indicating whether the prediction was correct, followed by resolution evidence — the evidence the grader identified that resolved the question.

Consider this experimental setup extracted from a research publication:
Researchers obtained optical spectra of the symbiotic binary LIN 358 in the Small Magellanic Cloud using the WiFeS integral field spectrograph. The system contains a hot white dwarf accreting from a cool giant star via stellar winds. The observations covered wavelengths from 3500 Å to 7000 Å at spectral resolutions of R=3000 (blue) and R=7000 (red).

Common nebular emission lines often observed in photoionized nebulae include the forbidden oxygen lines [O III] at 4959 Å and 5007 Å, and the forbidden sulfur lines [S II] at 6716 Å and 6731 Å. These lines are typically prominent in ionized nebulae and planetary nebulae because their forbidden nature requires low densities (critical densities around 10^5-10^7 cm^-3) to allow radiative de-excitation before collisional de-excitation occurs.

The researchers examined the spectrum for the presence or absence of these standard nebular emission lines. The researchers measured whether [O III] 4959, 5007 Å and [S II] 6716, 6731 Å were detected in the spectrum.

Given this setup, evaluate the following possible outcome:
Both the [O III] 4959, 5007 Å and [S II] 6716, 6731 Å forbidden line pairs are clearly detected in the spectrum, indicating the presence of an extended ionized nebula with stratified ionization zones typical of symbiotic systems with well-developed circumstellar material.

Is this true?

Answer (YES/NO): NO